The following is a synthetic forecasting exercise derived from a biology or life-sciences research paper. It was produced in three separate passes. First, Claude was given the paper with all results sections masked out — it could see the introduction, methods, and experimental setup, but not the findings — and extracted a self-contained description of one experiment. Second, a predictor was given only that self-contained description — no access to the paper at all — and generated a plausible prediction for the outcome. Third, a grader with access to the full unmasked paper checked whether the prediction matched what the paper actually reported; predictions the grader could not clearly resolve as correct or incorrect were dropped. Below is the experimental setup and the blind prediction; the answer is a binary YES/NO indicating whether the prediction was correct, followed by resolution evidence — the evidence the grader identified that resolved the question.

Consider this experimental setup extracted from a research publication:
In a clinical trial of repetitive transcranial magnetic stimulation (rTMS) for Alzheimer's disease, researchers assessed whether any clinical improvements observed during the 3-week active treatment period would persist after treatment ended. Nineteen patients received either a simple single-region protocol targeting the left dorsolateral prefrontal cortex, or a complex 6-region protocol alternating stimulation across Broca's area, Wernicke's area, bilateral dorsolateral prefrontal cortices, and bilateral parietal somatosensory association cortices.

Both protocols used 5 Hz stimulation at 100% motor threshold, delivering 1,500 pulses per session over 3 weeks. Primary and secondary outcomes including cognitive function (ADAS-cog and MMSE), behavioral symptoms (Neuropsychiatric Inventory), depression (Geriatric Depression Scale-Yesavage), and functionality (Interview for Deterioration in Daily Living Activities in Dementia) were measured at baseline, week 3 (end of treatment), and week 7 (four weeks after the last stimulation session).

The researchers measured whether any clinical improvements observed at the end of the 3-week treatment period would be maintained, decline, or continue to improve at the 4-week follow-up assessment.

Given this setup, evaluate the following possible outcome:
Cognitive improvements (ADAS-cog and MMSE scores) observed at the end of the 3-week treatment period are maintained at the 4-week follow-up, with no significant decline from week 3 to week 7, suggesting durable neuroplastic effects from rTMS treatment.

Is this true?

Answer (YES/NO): YES